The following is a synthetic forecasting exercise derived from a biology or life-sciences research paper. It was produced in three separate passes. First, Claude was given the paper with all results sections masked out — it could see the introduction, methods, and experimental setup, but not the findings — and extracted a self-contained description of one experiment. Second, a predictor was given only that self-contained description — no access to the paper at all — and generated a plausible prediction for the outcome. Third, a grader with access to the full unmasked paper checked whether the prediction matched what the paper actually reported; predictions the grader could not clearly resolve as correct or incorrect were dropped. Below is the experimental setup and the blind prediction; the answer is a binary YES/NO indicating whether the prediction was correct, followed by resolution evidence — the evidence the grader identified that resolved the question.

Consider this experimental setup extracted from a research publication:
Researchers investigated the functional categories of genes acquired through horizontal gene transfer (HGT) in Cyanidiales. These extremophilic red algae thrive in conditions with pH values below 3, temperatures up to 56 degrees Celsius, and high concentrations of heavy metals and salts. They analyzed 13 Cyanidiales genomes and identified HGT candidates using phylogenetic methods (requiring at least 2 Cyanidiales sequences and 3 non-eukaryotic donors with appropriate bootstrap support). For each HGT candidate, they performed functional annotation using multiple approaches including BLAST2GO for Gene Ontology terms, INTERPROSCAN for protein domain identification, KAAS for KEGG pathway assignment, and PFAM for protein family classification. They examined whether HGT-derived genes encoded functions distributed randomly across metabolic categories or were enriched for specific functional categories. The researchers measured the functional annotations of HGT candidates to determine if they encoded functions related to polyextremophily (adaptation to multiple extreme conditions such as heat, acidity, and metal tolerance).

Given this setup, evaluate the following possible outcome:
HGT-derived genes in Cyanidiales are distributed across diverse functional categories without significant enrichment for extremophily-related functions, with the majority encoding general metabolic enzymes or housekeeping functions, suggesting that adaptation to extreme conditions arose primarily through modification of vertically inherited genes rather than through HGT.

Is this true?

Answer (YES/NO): NO